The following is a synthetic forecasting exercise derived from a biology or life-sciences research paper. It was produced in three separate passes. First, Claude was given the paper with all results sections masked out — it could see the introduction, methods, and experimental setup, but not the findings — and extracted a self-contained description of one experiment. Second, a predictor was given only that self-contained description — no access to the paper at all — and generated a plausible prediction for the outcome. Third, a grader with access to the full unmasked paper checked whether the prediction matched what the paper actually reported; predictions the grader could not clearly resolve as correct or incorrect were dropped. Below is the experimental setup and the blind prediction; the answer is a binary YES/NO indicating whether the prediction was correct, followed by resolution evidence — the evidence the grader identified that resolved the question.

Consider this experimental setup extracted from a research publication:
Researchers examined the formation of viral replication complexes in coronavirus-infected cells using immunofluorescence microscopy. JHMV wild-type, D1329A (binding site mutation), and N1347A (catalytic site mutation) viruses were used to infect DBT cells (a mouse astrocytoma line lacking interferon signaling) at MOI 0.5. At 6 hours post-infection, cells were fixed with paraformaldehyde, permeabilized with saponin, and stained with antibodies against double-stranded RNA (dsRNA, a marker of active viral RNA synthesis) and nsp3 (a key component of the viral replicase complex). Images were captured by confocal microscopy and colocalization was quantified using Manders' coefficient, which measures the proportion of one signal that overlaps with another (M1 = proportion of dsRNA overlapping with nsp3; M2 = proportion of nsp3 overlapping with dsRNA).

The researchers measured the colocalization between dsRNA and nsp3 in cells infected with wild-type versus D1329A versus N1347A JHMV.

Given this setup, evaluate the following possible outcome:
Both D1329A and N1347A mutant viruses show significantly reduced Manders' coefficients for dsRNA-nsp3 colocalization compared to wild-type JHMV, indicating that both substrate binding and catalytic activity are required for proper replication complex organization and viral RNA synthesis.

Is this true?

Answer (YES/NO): NO